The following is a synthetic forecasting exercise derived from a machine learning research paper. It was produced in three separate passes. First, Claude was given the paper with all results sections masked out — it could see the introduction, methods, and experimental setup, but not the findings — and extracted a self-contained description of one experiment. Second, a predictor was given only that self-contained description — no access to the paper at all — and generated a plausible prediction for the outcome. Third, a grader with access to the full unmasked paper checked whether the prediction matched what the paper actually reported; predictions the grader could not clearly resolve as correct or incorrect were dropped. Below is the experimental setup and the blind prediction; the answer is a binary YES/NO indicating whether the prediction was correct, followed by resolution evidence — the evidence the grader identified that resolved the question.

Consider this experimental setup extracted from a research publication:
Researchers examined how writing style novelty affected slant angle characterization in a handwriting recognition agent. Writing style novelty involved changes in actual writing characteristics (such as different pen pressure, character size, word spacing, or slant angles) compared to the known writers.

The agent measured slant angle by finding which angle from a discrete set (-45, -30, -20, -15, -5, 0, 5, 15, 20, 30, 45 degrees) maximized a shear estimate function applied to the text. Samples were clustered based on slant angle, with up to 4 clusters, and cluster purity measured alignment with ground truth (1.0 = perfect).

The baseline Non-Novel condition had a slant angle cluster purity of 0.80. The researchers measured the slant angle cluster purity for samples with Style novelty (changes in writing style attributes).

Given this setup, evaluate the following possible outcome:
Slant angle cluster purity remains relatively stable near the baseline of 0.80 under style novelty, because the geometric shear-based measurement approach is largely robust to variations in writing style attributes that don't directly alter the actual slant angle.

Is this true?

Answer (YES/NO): NO